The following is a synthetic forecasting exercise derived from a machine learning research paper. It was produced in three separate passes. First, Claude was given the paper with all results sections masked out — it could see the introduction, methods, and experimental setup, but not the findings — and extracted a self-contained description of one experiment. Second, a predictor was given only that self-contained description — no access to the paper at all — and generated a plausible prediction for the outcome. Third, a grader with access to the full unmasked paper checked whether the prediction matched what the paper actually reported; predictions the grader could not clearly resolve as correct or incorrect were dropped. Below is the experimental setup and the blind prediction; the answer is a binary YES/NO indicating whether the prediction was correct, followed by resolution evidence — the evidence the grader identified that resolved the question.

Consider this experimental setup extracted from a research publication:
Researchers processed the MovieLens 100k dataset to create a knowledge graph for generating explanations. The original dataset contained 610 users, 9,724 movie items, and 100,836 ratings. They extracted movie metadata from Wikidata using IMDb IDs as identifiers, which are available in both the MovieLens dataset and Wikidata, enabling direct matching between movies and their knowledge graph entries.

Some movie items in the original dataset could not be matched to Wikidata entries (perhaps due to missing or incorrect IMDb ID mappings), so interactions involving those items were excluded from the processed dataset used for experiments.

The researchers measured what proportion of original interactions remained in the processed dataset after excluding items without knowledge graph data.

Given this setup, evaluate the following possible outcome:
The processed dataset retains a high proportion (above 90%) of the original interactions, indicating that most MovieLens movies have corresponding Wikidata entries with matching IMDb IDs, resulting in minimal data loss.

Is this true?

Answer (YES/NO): YES